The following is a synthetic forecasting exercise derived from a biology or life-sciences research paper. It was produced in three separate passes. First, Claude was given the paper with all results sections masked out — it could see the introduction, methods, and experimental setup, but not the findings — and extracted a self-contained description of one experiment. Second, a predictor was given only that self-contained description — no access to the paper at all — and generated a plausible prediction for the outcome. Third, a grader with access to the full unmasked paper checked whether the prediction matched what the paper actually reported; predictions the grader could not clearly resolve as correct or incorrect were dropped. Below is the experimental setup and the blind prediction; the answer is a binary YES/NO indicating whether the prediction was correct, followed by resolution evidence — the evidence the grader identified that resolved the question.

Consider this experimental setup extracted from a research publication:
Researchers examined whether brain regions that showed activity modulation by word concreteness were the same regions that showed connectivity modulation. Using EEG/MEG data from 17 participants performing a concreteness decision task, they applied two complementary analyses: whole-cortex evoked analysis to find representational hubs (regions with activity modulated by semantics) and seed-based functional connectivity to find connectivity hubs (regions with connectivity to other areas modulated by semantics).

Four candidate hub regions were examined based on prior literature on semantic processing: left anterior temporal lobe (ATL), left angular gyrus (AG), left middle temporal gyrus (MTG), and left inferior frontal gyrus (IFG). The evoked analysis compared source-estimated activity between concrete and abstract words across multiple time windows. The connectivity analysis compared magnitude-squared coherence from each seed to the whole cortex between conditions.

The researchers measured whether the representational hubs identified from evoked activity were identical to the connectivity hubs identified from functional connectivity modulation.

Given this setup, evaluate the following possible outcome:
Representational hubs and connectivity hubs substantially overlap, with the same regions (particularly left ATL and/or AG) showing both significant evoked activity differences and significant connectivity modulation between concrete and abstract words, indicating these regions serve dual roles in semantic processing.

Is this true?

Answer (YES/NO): NO